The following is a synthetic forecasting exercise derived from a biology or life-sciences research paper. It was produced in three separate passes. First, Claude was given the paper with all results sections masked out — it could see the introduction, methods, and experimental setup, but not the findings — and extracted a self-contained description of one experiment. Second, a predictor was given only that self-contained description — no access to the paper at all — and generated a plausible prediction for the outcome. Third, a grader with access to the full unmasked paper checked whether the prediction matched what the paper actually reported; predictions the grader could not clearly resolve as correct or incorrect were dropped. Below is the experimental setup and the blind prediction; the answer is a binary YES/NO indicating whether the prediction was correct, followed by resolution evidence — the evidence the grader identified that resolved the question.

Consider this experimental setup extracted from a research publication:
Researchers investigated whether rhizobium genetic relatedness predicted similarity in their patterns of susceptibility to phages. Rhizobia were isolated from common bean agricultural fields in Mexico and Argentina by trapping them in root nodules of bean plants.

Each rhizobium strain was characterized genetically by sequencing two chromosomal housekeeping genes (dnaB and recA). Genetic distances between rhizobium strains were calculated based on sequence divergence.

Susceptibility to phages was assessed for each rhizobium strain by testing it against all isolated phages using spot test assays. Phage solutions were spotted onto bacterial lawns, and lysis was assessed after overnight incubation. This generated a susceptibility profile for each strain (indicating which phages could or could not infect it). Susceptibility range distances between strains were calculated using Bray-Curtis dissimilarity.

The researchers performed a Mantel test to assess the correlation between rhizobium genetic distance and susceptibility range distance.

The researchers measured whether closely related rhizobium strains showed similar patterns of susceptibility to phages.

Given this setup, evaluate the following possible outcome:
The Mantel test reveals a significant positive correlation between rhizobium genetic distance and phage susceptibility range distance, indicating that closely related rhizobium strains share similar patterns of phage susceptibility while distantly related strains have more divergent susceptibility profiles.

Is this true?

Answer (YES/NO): YES